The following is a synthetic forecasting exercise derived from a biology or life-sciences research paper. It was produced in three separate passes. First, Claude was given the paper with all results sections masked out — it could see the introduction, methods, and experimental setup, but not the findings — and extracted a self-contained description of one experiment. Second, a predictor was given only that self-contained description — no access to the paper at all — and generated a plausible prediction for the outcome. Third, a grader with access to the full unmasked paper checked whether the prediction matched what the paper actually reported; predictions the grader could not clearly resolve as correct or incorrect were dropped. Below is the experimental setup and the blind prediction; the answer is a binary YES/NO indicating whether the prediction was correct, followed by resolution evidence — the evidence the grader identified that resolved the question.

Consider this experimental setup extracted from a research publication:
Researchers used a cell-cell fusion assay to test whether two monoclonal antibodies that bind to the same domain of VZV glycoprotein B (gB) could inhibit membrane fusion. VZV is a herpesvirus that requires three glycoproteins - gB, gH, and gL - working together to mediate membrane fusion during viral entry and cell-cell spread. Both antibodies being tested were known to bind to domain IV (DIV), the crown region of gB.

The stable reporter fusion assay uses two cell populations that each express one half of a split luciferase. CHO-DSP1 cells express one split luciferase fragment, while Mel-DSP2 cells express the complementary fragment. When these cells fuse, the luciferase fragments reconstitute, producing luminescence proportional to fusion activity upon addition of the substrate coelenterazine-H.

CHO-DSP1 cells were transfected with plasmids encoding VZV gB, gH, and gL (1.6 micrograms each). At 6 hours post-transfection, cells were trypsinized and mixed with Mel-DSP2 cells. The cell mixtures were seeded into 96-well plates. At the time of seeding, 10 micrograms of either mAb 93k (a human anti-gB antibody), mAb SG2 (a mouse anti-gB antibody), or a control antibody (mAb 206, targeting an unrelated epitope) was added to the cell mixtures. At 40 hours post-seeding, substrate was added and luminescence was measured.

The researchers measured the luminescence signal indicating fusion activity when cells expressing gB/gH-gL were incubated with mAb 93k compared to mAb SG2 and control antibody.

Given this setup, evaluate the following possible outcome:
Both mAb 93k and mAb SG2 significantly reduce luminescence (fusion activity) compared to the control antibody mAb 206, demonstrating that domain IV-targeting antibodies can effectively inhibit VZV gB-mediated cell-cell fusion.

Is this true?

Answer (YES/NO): NO